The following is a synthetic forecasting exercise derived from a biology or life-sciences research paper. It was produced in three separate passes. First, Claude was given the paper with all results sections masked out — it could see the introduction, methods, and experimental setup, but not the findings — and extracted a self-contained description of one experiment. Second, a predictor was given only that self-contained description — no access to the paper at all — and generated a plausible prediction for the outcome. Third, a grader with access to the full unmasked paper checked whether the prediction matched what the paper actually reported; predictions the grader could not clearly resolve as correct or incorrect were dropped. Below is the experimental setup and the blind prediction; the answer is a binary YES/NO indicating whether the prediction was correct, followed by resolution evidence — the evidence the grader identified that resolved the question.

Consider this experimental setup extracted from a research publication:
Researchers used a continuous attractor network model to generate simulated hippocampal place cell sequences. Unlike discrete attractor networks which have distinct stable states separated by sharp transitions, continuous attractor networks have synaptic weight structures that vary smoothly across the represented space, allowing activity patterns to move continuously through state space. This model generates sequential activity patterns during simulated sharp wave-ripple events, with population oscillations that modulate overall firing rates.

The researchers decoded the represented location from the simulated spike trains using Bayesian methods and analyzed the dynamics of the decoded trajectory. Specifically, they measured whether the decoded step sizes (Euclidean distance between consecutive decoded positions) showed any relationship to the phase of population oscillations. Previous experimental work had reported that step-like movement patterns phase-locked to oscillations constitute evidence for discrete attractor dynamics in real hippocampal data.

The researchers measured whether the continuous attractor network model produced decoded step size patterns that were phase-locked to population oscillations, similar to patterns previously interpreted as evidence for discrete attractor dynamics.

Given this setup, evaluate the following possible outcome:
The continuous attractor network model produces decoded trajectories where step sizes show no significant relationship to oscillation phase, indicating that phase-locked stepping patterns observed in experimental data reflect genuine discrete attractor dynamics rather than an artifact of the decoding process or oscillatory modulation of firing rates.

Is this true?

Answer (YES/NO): NO